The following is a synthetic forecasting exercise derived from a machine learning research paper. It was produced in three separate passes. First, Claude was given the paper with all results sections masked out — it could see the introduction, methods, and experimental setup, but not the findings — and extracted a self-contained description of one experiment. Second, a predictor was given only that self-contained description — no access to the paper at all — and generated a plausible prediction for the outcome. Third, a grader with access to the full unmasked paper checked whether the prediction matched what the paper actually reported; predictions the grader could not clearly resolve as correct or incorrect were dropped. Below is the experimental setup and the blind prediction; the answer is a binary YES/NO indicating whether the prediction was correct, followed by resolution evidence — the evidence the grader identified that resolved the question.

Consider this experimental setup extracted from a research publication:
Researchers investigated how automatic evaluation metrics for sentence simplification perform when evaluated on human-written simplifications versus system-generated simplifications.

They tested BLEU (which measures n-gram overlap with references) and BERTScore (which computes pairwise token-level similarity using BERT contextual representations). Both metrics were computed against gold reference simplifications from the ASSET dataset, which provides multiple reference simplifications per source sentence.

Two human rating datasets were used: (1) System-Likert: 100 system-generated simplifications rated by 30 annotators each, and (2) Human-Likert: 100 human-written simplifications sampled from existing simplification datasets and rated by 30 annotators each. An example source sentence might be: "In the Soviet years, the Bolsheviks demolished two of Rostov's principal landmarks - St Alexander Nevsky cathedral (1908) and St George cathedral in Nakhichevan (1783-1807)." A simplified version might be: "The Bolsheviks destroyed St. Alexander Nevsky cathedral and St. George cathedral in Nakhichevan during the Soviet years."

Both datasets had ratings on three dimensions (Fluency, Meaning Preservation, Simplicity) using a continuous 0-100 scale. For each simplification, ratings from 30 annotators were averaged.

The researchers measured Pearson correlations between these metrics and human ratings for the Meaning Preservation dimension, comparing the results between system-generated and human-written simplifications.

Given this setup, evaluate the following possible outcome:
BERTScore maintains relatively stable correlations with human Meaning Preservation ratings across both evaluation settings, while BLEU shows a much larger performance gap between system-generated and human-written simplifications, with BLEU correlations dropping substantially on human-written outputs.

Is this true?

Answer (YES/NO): NO